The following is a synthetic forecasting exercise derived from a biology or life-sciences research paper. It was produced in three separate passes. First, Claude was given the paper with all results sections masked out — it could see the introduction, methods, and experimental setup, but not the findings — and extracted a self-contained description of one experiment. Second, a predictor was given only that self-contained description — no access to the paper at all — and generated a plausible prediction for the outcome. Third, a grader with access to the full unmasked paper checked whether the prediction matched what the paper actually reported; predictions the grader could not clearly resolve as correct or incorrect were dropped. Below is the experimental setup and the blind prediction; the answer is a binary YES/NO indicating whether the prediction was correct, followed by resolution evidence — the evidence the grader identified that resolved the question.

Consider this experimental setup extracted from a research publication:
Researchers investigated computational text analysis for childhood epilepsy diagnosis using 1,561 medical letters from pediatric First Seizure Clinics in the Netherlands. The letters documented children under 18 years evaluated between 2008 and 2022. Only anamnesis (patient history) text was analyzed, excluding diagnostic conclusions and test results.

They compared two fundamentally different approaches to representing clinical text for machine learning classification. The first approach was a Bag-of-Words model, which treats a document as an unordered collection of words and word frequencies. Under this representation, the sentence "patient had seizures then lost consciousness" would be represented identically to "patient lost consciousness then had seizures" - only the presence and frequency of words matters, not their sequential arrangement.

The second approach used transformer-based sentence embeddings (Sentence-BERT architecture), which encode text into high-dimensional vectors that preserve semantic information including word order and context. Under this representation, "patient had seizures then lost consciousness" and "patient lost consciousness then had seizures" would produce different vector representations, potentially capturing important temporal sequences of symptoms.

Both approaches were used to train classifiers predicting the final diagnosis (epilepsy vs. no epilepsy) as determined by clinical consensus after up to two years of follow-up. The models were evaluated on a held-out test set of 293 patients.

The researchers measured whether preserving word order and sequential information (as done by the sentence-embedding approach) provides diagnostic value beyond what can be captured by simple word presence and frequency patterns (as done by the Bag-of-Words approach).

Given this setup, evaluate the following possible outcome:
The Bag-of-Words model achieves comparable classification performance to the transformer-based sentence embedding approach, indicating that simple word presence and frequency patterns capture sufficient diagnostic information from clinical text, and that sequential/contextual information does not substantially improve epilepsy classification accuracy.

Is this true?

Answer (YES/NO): YES